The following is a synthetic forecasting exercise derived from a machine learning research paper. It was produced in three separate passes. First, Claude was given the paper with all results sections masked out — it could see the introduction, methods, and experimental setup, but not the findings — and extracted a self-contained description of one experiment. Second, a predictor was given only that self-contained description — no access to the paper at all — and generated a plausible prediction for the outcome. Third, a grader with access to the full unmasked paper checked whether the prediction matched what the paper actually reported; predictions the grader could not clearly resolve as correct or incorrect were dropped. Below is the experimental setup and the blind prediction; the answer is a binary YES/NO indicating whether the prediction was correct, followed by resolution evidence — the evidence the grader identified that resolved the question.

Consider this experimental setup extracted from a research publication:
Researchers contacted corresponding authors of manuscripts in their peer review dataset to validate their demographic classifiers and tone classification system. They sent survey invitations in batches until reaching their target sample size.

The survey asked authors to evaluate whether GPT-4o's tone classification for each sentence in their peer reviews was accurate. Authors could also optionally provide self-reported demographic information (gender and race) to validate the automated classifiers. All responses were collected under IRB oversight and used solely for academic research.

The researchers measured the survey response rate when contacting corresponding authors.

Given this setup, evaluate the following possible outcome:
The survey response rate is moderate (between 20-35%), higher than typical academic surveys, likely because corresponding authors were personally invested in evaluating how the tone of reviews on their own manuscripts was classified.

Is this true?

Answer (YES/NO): NO